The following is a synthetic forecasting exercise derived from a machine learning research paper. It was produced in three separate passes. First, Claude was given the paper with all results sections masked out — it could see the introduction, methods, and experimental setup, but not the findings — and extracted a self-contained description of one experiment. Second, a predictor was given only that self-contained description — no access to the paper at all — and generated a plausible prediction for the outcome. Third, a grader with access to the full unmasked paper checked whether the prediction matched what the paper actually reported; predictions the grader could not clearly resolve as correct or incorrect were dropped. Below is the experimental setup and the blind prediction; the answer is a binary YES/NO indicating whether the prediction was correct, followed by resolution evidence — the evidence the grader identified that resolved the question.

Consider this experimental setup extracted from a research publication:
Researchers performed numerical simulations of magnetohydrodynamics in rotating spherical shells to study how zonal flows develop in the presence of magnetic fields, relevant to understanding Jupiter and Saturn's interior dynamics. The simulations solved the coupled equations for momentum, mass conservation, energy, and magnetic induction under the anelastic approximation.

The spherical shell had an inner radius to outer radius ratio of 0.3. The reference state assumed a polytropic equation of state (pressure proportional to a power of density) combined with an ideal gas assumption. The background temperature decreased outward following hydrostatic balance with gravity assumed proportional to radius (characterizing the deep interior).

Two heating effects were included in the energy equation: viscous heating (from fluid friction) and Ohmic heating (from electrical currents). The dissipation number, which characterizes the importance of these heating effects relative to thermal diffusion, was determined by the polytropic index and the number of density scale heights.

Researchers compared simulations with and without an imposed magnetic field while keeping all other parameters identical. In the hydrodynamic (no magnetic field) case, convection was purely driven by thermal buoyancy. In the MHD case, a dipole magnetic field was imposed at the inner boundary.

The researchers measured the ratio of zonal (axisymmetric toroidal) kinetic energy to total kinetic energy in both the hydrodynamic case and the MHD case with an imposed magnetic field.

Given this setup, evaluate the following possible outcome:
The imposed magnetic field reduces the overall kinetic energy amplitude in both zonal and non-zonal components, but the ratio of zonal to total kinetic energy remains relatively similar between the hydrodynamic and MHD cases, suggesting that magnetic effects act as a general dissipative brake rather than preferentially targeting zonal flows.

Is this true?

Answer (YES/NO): NO